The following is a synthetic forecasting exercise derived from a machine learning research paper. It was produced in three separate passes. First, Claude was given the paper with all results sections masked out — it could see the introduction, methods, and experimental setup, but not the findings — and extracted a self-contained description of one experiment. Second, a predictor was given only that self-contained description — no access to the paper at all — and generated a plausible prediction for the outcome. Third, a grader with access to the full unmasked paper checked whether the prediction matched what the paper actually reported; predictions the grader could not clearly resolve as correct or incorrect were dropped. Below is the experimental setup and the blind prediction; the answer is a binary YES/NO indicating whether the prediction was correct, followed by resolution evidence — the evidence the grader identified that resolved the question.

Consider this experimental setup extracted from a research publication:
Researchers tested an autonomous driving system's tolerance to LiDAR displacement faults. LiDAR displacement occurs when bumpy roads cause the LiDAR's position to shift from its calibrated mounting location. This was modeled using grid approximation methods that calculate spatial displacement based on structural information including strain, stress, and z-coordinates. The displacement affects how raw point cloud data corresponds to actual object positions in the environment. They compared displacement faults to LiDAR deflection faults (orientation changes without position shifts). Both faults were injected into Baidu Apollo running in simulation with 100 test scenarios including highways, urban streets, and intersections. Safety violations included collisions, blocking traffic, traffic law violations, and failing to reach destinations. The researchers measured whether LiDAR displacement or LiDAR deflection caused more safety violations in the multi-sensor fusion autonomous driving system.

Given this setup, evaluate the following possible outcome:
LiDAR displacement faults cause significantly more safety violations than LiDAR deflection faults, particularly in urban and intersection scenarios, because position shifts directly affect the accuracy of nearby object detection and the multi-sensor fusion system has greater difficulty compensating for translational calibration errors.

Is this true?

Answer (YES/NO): NO